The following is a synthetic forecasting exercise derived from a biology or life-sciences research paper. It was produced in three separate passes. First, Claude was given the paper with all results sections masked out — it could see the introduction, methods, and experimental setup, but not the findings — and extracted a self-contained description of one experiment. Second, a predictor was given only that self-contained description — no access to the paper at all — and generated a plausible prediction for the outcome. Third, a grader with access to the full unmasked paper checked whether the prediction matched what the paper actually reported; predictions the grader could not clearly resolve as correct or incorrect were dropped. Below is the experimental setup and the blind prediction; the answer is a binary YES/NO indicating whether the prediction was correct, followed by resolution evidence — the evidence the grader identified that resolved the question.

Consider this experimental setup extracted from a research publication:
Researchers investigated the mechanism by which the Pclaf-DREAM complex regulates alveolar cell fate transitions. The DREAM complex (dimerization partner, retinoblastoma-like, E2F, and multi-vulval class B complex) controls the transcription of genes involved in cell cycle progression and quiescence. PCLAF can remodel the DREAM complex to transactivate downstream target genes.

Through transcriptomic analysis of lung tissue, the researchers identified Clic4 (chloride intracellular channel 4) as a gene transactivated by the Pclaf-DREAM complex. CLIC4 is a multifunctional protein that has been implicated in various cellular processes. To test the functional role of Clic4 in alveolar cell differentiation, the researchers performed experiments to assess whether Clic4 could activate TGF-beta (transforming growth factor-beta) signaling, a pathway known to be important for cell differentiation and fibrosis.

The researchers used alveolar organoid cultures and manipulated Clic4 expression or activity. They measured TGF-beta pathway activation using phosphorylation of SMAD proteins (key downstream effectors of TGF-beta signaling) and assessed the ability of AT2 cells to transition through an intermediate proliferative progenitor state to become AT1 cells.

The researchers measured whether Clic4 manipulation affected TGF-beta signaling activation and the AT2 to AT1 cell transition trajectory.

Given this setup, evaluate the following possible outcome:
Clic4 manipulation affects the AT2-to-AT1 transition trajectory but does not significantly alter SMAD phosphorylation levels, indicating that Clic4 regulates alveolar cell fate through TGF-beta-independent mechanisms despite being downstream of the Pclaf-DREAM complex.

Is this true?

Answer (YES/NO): NO